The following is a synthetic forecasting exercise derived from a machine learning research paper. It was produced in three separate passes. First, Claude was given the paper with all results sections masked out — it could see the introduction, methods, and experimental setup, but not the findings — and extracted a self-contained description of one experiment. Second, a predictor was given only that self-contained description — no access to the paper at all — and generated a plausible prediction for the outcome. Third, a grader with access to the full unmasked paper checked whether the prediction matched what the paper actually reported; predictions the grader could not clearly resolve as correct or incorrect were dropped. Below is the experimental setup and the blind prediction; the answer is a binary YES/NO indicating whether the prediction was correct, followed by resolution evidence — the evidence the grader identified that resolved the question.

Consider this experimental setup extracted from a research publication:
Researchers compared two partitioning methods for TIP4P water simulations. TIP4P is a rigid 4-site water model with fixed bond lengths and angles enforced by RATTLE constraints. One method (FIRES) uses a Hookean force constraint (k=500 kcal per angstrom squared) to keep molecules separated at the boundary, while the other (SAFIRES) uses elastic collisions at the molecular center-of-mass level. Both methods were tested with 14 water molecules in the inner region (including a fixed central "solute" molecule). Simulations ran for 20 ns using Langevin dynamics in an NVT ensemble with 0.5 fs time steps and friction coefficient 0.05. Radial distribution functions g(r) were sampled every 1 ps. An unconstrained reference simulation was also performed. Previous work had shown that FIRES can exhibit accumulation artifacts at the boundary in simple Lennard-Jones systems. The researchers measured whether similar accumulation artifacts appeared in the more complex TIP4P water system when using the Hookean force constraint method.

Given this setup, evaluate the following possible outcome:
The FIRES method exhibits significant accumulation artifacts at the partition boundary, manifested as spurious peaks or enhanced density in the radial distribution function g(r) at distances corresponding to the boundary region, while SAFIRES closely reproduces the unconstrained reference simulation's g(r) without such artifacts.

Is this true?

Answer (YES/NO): YES